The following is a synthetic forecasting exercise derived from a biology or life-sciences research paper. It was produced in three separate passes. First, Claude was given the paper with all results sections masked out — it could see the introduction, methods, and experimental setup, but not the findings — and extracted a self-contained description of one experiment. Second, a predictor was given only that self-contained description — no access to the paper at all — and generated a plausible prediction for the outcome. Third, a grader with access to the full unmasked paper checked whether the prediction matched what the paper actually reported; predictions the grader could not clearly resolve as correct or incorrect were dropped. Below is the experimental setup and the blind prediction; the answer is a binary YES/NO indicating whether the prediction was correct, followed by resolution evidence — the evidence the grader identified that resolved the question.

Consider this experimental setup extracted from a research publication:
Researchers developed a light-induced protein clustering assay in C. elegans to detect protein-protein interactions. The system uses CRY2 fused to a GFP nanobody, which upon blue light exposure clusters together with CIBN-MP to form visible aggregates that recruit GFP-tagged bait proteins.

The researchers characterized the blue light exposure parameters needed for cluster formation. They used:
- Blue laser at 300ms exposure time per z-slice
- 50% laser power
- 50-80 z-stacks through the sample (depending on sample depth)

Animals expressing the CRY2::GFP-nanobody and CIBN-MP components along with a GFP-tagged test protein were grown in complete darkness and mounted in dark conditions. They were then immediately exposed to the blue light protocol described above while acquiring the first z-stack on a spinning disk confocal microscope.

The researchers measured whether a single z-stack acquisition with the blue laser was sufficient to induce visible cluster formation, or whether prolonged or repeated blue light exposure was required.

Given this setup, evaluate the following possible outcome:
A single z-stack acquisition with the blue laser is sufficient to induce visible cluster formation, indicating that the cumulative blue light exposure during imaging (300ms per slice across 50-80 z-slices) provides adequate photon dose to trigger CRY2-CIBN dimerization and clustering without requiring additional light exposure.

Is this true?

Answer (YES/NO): YES